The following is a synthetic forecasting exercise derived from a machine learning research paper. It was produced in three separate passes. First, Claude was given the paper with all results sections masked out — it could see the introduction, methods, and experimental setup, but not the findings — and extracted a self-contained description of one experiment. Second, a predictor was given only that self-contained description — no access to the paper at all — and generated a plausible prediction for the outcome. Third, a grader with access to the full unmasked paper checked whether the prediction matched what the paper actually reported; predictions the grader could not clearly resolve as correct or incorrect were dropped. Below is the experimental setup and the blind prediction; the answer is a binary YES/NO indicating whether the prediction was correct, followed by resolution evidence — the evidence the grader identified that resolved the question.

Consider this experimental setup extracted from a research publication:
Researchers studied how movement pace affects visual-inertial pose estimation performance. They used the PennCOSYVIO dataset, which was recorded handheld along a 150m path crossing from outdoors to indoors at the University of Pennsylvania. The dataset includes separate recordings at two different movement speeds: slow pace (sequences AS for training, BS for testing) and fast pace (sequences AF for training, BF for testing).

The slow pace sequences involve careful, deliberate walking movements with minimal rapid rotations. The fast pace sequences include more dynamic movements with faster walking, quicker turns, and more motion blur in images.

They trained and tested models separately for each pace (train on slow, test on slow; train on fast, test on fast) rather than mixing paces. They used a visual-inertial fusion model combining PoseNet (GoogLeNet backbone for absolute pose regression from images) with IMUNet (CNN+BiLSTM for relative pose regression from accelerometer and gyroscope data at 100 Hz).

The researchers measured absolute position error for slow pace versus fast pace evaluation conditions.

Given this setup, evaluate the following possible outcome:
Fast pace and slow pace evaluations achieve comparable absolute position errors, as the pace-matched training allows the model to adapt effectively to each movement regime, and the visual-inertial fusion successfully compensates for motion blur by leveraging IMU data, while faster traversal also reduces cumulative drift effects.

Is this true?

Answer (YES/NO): YES